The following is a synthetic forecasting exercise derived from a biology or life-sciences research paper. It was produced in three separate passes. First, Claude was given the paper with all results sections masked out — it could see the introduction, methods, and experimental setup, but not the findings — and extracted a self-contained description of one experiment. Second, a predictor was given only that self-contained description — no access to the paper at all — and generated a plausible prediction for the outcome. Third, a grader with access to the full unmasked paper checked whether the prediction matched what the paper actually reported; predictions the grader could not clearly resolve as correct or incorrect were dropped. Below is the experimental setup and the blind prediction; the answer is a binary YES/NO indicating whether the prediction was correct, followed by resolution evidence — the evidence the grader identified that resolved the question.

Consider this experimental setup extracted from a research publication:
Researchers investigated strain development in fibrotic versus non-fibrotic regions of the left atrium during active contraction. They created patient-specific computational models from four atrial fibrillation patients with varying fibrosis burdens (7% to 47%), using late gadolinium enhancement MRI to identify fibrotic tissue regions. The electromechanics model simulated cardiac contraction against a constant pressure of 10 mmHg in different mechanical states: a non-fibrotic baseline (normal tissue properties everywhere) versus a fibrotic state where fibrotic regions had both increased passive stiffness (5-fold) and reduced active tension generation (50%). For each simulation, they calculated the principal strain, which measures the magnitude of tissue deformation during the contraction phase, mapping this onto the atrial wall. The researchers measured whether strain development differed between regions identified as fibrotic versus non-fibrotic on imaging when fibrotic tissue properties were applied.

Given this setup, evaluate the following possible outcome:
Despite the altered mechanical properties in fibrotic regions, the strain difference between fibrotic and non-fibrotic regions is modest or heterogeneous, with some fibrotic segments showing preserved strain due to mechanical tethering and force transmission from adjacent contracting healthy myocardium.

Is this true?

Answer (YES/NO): NO